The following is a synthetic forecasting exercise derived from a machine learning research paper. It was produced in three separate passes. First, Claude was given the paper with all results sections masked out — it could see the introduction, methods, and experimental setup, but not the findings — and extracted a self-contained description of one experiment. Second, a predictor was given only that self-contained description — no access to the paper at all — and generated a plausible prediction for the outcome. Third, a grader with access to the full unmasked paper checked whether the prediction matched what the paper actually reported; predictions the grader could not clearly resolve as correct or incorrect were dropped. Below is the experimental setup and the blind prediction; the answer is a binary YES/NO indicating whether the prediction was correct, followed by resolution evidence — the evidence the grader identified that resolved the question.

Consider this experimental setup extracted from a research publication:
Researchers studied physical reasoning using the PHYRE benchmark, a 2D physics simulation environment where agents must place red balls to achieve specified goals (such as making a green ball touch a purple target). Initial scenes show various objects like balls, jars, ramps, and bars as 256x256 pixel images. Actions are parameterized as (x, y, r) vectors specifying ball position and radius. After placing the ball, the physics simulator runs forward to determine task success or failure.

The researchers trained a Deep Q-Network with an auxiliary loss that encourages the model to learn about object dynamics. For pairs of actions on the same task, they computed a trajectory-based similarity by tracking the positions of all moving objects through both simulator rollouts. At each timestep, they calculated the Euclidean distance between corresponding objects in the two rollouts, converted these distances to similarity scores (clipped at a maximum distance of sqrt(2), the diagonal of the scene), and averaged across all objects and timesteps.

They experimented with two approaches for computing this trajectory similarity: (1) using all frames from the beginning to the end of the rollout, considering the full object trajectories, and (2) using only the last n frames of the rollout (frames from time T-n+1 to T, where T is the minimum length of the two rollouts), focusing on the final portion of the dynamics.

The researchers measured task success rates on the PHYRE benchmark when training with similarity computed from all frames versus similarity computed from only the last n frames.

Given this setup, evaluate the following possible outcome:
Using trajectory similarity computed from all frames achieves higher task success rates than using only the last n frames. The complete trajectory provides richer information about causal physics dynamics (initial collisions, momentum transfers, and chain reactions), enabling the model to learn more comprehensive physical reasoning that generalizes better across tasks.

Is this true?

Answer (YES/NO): NO